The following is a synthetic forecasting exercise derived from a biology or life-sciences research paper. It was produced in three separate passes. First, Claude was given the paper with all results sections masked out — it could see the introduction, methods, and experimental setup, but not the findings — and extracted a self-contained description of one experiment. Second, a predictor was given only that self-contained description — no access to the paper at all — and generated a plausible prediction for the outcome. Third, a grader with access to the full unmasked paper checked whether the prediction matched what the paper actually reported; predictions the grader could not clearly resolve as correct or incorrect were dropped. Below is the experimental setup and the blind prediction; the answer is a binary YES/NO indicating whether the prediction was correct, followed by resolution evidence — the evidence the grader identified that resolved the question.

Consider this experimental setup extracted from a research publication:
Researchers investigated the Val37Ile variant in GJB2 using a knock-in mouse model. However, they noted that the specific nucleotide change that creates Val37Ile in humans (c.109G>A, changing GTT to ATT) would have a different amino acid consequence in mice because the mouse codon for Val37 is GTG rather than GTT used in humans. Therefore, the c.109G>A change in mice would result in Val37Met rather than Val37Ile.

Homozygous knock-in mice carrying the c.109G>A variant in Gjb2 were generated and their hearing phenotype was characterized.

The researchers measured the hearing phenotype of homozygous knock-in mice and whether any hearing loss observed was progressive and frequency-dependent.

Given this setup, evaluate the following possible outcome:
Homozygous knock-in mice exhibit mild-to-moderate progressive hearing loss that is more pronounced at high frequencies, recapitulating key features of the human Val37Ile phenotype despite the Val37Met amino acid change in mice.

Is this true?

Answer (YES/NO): YES